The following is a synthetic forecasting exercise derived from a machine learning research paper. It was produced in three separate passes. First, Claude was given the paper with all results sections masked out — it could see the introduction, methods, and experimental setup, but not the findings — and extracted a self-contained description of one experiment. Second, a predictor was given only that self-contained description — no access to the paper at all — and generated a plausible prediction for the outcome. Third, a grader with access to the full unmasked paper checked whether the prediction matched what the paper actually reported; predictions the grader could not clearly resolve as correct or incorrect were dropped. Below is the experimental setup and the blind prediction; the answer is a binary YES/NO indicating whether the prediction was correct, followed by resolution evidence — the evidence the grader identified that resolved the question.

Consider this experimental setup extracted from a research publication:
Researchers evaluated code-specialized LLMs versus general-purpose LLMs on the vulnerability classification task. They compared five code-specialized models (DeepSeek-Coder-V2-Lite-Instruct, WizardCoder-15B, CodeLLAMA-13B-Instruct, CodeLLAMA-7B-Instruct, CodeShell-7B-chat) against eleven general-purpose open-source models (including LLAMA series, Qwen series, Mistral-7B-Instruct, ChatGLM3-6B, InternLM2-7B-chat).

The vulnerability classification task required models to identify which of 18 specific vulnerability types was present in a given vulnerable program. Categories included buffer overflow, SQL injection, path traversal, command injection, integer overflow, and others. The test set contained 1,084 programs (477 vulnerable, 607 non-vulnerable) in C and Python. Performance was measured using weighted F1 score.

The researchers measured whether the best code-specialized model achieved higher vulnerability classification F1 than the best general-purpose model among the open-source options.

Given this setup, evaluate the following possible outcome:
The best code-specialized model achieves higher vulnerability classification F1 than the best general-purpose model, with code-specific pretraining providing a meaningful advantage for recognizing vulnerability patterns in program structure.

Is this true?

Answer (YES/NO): YES